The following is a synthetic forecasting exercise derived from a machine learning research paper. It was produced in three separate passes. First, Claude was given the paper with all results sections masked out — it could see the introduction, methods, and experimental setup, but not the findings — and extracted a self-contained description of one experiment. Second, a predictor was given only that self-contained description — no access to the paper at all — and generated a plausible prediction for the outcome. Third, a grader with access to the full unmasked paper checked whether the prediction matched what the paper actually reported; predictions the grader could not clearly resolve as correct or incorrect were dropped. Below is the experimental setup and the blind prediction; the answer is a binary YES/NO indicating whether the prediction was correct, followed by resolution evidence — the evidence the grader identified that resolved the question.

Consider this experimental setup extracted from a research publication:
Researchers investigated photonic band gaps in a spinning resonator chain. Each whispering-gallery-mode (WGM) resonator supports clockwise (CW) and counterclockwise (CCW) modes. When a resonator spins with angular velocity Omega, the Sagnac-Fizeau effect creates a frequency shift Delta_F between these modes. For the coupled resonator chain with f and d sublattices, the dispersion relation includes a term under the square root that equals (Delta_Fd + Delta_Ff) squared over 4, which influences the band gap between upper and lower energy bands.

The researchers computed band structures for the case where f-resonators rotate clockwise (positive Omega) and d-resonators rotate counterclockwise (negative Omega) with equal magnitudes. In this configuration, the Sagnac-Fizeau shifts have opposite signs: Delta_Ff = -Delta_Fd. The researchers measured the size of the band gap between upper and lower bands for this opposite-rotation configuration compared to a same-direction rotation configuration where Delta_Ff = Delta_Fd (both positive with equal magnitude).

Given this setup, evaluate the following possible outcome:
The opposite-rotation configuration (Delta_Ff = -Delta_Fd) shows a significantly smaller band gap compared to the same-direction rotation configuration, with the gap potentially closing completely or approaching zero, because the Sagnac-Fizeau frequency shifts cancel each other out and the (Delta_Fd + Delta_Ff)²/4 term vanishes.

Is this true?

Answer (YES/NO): YES